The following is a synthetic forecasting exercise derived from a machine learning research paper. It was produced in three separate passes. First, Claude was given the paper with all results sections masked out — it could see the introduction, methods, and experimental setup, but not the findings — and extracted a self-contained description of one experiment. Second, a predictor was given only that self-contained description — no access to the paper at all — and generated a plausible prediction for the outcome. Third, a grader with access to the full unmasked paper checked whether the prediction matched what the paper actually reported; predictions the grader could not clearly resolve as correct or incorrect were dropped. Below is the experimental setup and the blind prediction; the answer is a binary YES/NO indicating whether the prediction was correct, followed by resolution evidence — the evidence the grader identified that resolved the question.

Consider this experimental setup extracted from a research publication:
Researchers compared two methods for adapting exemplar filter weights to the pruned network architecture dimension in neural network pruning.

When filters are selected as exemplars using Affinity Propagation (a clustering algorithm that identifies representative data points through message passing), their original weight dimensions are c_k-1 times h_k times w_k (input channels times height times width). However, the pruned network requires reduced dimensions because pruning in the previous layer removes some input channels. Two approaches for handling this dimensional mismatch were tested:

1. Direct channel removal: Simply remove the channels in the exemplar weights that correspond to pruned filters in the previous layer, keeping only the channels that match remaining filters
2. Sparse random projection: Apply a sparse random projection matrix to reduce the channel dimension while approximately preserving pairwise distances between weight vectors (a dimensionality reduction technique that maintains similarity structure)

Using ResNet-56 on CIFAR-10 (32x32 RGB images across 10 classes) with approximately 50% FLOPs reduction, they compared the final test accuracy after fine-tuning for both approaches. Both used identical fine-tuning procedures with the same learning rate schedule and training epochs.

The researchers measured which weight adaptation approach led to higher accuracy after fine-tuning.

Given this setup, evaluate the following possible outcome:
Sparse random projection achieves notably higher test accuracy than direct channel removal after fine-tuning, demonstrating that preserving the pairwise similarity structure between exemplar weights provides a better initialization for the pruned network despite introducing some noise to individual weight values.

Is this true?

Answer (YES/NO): NO